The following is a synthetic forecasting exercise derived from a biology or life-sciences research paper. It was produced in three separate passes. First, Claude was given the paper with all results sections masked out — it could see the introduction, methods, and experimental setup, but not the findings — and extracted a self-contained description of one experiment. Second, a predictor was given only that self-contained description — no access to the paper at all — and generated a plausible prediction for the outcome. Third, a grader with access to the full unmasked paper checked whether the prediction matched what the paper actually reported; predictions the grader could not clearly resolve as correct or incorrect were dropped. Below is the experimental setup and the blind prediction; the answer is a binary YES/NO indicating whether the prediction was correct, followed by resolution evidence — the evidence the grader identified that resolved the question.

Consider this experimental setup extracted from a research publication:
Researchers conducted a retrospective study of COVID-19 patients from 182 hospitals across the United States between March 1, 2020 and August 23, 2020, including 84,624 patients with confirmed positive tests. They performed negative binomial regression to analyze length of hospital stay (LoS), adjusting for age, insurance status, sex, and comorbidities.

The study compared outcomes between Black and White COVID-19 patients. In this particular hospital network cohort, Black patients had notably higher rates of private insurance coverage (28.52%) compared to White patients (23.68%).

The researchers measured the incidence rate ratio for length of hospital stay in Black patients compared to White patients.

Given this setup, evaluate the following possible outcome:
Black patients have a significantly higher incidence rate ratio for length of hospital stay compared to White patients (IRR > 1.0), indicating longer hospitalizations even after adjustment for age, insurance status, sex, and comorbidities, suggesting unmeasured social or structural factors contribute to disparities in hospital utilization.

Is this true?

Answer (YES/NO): NO